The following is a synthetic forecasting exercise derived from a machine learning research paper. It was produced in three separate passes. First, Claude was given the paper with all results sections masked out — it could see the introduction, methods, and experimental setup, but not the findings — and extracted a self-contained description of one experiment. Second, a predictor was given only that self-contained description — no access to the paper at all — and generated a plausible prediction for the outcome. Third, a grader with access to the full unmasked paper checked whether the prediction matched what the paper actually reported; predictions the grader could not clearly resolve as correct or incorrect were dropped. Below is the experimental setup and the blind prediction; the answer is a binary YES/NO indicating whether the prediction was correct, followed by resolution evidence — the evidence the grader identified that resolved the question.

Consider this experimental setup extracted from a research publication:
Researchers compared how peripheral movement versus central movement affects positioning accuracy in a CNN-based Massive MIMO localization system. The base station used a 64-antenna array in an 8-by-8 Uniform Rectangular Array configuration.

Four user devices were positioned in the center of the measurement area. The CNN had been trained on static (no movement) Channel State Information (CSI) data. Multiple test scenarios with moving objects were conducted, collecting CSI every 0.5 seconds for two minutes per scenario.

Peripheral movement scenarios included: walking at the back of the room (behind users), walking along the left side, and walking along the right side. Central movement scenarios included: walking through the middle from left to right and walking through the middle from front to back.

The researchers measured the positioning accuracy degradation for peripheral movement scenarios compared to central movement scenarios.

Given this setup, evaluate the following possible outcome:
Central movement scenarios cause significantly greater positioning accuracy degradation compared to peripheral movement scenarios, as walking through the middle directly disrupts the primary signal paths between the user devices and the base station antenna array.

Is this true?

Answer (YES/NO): YES